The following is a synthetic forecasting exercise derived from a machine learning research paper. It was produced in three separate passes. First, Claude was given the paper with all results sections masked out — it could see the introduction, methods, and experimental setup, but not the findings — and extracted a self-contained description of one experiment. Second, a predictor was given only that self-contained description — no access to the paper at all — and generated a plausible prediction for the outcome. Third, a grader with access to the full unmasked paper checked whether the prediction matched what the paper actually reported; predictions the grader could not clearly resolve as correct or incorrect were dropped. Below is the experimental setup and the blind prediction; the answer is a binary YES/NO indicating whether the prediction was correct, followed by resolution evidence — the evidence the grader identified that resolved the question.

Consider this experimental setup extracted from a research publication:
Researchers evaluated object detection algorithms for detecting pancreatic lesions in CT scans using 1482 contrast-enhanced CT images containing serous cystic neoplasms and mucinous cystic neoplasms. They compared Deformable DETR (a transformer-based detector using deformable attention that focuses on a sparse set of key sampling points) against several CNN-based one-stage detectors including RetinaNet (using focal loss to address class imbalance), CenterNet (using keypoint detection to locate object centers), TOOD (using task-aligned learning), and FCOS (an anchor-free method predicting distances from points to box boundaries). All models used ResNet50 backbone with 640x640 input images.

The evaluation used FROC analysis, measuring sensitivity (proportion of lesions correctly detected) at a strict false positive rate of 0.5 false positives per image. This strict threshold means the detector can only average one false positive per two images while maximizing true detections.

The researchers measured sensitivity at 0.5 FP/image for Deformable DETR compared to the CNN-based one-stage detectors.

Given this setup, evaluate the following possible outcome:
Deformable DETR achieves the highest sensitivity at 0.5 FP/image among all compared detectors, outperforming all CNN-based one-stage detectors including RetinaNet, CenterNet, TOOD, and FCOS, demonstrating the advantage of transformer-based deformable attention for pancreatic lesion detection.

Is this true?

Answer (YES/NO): NO